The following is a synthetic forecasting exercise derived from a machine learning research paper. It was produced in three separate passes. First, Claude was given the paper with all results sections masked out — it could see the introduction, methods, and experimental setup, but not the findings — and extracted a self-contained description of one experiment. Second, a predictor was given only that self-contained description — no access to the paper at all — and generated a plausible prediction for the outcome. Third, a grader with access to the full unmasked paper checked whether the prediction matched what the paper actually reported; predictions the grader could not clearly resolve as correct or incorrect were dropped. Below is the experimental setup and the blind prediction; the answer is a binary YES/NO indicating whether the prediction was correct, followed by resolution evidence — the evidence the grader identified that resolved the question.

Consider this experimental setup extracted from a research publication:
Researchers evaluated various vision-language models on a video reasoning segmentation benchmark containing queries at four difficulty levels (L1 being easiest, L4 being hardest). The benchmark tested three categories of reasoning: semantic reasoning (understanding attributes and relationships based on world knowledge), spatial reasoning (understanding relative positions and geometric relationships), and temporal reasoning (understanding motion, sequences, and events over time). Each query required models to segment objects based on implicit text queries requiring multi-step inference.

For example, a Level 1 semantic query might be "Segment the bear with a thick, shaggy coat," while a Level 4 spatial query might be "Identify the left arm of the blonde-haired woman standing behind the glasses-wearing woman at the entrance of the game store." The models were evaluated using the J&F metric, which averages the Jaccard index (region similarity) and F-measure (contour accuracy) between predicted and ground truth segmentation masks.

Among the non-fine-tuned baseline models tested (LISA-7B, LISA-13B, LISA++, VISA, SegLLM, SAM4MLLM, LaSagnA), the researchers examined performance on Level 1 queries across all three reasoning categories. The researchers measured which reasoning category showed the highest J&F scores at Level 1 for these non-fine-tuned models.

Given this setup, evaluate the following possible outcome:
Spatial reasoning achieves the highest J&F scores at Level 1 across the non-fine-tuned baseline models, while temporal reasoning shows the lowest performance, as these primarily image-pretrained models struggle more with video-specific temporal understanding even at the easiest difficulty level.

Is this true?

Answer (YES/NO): NO